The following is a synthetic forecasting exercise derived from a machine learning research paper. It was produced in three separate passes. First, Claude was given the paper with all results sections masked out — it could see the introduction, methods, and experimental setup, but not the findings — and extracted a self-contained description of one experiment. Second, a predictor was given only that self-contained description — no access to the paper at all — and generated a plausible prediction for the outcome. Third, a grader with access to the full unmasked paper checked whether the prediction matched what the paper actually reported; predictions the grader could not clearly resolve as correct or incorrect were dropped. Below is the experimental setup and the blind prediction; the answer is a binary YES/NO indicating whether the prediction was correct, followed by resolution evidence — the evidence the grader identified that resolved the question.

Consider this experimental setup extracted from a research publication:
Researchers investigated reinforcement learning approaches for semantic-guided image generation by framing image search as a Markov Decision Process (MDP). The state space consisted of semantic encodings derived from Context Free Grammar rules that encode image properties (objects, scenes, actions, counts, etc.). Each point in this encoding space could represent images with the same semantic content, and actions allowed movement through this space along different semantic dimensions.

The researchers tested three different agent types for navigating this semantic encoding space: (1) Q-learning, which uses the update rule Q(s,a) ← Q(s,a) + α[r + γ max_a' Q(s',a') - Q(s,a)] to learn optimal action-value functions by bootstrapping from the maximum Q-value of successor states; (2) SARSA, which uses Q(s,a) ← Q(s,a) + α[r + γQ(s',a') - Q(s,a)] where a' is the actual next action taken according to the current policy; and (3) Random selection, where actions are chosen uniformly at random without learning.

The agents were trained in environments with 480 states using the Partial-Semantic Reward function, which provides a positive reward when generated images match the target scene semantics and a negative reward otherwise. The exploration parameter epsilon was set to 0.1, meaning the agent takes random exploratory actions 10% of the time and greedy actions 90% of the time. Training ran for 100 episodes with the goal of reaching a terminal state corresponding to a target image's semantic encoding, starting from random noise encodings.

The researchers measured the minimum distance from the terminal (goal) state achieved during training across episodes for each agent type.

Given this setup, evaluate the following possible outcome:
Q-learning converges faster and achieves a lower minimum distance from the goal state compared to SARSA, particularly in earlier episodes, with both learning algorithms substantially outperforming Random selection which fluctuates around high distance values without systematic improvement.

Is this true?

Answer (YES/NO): NO